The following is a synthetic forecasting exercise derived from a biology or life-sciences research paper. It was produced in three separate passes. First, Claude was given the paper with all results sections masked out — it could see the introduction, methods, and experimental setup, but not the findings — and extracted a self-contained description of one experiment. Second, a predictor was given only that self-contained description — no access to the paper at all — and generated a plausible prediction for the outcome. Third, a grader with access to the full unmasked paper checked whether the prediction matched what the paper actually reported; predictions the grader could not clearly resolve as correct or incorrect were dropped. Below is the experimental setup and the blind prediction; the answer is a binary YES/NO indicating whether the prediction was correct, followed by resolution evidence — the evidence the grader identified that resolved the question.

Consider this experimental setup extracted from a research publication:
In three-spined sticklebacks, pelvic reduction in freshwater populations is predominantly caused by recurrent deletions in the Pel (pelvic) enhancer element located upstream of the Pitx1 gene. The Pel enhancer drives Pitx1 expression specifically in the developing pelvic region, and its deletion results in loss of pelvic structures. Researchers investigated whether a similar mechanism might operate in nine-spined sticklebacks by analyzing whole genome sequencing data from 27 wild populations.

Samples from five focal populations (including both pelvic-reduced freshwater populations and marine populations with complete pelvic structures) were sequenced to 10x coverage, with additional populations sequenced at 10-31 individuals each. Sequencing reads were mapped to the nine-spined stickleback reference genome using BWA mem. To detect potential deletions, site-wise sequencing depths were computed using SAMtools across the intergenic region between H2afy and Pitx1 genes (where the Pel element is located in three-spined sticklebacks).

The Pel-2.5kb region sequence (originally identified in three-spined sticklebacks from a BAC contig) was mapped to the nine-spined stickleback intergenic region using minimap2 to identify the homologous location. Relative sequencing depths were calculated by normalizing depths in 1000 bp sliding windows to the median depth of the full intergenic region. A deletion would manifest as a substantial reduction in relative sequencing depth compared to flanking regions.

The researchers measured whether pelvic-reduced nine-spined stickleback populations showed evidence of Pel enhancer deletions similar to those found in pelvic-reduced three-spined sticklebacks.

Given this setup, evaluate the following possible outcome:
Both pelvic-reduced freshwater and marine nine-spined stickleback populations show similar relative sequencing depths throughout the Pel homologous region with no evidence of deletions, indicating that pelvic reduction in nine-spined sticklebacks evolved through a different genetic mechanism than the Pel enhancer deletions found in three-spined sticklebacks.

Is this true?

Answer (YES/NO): NO